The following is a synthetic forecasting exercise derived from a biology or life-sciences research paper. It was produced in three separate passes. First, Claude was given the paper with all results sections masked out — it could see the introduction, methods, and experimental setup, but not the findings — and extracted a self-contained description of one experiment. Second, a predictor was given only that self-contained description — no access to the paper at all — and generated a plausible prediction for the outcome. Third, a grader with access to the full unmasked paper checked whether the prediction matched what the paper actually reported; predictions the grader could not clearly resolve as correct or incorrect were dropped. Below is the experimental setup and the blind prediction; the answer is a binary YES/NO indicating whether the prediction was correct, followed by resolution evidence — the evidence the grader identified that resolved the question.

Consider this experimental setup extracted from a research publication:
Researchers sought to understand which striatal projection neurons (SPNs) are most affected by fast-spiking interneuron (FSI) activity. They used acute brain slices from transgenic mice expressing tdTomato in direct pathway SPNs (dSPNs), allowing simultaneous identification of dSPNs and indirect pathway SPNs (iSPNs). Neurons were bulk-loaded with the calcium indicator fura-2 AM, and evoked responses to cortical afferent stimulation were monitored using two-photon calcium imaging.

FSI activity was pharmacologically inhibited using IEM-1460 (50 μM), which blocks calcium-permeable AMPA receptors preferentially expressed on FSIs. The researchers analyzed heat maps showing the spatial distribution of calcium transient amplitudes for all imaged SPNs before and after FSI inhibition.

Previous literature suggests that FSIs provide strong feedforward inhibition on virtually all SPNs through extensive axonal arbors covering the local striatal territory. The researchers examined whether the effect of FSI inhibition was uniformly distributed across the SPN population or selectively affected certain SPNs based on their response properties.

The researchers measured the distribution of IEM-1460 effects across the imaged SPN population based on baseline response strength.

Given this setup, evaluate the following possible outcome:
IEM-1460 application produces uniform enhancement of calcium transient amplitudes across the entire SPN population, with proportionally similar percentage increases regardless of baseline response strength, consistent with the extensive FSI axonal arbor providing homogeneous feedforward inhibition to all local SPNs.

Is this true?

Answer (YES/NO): NO